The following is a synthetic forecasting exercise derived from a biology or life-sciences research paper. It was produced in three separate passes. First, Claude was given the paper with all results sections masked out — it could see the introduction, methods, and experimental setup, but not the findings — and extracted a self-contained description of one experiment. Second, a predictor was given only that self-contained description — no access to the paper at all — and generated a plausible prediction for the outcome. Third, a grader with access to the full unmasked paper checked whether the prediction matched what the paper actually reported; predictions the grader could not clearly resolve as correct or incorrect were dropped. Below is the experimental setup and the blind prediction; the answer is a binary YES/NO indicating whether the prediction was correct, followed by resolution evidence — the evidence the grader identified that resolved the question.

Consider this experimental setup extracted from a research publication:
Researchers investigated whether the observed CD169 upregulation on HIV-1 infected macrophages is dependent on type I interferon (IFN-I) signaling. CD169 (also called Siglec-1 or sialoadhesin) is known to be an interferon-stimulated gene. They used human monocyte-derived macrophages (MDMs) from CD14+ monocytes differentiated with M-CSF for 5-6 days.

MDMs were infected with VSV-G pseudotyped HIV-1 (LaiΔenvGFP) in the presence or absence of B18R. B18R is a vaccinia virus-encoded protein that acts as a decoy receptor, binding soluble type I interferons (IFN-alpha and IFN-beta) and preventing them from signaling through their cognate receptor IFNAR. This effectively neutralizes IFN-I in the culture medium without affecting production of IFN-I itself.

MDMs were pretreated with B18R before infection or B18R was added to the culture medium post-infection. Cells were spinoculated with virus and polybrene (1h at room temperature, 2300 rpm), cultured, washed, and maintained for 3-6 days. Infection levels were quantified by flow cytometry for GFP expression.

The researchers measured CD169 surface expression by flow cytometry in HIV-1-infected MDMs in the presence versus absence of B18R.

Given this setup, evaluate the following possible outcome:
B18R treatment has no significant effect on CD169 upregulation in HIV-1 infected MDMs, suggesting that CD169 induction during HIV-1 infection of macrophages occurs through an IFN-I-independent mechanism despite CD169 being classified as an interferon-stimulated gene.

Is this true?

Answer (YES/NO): NO